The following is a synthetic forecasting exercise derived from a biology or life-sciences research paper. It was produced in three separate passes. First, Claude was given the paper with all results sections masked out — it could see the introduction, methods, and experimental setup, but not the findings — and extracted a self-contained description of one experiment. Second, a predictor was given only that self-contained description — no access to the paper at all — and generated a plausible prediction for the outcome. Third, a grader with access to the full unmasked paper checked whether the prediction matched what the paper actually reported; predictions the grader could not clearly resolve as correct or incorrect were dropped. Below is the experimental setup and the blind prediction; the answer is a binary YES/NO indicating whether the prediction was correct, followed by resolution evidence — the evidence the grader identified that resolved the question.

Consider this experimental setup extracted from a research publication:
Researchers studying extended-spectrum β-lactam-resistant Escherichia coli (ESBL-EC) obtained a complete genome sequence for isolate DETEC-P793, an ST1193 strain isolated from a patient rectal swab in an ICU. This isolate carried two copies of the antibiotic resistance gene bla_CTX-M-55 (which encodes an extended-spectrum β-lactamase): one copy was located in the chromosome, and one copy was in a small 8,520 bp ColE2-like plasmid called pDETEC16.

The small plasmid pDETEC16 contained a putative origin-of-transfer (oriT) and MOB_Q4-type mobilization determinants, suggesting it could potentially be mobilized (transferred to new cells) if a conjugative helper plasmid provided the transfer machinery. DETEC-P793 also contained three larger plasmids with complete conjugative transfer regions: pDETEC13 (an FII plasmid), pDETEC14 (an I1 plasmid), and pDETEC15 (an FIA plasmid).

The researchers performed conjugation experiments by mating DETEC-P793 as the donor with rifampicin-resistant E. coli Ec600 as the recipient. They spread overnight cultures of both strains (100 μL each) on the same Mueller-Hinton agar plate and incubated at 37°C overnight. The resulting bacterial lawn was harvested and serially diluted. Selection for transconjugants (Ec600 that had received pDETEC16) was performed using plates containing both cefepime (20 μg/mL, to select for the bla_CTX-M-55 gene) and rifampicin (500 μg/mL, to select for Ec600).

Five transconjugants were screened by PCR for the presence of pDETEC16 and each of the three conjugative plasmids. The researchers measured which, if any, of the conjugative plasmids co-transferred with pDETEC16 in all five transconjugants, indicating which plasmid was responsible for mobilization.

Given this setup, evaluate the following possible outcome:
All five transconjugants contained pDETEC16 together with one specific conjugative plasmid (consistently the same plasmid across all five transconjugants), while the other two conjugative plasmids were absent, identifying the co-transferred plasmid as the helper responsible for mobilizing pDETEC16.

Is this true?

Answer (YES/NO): YES